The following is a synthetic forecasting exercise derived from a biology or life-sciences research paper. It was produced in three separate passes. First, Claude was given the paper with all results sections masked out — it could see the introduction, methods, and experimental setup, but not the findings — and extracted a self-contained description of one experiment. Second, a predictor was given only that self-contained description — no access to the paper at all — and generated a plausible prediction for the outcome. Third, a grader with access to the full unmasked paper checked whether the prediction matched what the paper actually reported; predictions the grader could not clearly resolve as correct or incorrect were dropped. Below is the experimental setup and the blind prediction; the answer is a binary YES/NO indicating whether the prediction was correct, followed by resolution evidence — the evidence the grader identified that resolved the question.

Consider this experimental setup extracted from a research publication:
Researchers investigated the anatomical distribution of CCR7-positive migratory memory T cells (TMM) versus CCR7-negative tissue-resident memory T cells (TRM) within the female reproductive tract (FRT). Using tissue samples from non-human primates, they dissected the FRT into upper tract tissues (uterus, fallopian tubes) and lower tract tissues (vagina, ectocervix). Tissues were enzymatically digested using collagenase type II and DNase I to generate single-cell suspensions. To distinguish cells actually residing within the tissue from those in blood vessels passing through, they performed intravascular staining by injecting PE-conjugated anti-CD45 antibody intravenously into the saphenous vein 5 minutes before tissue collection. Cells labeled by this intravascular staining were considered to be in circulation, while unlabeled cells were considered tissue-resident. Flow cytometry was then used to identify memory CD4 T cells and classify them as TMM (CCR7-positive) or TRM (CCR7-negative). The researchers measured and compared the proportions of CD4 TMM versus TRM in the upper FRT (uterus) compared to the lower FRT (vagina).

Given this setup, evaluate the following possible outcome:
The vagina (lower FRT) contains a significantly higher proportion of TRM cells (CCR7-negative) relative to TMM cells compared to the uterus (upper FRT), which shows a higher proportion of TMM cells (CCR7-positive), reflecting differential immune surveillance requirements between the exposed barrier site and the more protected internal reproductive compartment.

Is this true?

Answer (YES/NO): NO